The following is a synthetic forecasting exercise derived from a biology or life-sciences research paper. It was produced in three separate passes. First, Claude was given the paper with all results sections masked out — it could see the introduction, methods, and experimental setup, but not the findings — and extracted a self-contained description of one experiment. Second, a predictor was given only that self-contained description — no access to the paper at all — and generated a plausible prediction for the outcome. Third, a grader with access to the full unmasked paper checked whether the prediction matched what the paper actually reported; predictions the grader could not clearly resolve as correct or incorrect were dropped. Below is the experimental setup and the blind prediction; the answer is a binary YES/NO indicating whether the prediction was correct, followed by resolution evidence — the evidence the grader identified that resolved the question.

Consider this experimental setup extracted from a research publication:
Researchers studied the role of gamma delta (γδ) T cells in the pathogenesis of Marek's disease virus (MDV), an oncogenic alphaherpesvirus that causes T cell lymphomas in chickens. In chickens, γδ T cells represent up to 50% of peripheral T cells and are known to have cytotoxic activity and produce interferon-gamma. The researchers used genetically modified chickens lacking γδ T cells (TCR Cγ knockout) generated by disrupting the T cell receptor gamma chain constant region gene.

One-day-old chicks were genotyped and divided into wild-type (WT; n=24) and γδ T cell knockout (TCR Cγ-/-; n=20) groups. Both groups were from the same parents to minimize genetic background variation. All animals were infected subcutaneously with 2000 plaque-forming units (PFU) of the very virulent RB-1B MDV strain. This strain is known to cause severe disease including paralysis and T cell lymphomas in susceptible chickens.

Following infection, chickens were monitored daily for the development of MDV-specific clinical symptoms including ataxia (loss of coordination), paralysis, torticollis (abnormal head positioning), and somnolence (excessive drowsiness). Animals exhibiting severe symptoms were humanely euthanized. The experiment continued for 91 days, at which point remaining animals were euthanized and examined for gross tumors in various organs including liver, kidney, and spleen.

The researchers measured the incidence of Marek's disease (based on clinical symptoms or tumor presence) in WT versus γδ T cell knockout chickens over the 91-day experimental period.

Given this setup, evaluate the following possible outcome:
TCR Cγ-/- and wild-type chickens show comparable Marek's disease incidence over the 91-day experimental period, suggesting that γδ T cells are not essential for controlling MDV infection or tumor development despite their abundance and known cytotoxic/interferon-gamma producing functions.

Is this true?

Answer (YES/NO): NO